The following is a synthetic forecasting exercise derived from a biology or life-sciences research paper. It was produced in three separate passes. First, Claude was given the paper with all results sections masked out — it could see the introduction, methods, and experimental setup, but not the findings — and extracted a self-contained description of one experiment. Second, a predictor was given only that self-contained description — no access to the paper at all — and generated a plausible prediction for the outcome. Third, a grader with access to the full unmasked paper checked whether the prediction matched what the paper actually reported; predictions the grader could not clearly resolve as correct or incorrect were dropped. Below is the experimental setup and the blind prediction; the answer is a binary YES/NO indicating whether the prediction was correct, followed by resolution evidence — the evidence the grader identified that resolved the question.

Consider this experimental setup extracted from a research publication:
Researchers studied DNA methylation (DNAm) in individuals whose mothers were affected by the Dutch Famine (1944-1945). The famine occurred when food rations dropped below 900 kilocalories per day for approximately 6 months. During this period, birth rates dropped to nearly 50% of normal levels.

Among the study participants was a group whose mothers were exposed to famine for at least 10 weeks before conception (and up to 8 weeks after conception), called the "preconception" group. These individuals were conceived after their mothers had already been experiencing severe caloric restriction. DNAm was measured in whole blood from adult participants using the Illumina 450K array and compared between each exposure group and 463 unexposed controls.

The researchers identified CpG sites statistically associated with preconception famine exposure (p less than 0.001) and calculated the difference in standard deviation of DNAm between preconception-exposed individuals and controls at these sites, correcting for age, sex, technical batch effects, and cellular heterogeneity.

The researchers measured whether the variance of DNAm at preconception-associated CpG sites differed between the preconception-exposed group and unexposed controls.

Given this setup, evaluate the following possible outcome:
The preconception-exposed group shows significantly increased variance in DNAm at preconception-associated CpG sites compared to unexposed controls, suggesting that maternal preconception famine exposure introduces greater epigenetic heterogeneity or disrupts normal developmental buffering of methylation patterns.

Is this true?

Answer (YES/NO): NO